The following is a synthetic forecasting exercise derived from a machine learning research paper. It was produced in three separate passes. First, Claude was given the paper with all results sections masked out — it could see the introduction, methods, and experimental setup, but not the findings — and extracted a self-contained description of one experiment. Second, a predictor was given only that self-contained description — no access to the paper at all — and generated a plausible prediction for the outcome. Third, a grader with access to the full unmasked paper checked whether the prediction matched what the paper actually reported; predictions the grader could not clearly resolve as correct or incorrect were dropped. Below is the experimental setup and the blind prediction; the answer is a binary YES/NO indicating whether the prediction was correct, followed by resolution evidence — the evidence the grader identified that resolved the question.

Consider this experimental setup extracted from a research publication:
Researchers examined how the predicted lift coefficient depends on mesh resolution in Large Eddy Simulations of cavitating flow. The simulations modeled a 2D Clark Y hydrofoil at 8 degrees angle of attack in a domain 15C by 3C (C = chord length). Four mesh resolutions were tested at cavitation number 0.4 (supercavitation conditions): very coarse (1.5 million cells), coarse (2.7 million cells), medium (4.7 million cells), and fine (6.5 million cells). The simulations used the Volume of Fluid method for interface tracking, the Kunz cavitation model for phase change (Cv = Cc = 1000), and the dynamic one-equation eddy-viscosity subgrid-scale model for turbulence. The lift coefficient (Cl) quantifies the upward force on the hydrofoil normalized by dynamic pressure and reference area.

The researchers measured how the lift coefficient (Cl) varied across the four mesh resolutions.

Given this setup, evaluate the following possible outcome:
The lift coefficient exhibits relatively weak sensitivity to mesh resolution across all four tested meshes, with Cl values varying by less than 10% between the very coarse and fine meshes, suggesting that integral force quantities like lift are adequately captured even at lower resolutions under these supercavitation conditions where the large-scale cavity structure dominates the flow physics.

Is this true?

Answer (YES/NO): NO